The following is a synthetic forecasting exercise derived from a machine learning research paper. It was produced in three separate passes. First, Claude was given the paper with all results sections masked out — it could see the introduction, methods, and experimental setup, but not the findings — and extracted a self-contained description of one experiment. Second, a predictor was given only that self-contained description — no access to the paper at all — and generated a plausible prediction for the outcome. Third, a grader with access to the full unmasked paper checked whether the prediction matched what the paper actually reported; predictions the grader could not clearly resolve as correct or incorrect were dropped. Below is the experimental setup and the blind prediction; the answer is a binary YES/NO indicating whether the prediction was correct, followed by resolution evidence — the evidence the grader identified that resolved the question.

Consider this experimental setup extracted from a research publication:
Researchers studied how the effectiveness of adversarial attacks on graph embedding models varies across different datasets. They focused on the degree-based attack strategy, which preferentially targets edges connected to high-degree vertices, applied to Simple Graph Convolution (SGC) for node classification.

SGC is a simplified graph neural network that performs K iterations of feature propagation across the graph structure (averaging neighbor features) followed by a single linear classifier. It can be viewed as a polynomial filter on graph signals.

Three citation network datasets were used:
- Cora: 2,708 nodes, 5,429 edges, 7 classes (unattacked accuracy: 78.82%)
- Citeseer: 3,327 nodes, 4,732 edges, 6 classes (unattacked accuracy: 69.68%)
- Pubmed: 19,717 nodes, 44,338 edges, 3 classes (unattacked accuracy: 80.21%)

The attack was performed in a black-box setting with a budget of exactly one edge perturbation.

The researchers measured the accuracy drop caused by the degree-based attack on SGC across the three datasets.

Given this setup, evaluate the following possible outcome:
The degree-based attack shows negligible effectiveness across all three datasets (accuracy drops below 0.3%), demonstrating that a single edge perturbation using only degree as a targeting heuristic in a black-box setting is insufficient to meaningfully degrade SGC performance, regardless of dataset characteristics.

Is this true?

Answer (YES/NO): NO